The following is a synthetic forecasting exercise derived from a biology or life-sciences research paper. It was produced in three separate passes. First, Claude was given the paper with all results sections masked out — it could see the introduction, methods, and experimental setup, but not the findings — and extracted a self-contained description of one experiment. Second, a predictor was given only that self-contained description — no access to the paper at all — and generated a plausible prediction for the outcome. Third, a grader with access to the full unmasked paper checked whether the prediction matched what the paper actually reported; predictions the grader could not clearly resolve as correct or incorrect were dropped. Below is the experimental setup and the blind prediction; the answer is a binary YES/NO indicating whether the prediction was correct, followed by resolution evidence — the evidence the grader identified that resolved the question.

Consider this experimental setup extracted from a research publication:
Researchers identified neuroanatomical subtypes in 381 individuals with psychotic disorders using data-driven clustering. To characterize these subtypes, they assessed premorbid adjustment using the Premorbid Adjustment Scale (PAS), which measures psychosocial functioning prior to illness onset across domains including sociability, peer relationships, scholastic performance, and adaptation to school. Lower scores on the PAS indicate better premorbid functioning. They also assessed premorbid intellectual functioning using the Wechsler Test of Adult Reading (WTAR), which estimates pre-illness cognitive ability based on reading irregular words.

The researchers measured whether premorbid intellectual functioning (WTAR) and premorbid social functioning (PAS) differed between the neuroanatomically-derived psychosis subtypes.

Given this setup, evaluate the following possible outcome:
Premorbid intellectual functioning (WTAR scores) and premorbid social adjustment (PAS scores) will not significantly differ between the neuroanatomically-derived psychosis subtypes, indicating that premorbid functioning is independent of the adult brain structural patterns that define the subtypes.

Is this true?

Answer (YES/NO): NO